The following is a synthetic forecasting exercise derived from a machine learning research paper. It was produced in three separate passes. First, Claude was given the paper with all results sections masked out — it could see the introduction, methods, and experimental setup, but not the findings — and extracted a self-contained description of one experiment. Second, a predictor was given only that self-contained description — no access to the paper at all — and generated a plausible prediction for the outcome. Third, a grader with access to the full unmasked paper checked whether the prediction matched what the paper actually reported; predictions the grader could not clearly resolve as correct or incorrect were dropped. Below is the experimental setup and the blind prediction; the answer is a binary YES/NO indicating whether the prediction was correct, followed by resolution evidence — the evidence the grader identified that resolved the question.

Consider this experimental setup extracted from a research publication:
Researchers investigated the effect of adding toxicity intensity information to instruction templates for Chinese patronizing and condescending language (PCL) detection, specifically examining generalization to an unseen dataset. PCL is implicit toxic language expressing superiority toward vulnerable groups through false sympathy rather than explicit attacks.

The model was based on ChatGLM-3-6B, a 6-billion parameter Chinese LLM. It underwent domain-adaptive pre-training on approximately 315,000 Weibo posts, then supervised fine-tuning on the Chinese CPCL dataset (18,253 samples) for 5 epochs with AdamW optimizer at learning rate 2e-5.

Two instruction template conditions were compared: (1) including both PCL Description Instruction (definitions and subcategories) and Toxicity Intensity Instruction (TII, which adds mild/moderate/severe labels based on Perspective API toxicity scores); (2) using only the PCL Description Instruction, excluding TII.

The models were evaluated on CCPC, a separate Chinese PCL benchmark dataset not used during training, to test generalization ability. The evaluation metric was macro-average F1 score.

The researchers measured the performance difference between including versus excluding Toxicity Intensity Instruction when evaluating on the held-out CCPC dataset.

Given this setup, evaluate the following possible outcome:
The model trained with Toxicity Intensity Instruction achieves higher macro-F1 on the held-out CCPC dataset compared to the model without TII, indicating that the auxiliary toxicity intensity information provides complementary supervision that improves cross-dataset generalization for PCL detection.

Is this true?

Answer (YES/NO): YES